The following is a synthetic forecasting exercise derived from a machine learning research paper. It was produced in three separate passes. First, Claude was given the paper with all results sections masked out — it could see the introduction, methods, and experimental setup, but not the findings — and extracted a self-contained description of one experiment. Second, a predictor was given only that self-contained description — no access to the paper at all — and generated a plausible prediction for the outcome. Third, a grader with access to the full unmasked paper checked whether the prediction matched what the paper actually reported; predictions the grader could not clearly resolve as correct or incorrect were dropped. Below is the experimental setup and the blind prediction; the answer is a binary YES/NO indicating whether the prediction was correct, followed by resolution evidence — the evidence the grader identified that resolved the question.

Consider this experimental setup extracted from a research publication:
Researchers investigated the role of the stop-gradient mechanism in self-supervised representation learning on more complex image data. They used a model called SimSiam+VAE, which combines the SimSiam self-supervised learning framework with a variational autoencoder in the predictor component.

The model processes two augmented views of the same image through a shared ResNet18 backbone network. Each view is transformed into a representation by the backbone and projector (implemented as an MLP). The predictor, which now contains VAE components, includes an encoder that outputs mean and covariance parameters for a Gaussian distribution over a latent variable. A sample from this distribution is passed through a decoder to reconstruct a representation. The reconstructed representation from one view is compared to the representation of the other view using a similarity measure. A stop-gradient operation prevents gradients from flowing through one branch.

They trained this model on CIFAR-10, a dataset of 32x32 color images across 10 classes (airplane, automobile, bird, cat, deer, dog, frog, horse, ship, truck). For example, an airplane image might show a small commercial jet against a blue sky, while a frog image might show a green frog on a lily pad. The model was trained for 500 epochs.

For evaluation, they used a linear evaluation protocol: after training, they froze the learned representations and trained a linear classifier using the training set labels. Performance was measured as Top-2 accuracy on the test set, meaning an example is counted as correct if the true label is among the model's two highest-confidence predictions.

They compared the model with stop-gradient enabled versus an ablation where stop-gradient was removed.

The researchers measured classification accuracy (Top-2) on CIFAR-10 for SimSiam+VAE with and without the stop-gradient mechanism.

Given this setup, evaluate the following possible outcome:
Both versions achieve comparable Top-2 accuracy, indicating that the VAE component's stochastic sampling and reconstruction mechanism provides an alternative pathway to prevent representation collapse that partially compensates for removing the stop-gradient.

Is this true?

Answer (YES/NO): NO